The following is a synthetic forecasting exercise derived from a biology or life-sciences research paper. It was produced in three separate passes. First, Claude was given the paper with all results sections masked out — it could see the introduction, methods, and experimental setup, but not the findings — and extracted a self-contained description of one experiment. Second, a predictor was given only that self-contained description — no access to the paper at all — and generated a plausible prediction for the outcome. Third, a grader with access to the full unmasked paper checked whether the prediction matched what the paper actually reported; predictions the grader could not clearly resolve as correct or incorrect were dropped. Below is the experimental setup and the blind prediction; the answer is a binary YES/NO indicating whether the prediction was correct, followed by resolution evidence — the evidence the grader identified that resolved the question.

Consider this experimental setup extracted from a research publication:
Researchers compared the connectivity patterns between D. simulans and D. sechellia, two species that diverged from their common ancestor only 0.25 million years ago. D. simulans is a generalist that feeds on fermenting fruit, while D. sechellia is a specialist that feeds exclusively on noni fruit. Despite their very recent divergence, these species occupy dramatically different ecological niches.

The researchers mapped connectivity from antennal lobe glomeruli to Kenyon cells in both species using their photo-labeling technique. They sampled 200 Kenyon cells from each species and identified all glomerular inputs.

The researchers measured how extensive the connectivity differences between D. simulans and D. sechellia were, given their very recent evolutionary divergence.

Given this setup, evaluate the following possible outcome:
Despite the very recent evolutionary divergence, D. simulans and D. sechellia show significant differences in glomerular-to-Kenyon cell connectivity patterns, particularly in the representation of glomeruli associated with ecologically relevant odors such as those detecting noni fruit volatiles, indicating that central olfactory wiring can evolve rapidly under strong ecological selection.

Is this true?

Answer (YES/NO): YES